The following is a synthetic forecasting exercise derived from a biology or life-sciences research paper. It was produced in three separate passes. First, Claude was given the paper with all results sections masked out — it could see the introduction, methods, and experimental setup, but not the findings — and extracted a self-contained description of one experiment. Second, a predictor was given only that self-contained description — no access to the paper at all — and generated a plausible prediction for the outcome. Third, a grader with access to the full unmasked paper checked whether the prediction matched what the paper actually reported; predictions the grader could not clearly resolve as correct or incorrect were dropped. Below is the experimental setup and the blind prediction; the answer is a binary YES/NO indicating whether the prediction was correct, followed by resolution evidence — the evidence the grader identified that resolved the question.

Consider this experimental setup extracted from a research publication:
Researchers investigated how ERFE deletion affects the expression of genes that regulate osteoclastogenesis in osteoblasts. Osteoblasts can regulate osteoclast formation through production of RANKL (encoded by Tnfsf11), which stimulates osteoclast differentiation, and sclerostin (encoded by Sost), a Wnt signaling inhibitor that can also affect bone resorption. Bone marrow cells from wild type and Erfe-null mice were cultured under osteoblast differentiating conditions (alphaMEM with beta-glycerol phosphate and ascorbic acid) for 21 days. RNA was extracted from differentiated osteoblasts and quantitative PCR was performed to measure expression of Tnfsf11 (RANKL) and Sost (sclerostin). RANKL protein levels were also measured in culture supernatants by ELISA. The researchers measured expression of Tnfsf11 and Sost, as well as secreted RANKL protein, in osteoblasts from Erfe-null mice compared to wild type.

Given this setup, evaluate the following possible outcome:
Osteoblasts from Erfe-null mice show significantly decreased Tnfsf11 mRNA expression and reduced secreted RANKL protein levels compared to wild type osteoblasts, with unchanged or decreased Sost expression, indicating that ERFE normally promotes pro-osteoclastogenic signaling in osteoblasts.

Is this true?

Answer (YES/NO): NO